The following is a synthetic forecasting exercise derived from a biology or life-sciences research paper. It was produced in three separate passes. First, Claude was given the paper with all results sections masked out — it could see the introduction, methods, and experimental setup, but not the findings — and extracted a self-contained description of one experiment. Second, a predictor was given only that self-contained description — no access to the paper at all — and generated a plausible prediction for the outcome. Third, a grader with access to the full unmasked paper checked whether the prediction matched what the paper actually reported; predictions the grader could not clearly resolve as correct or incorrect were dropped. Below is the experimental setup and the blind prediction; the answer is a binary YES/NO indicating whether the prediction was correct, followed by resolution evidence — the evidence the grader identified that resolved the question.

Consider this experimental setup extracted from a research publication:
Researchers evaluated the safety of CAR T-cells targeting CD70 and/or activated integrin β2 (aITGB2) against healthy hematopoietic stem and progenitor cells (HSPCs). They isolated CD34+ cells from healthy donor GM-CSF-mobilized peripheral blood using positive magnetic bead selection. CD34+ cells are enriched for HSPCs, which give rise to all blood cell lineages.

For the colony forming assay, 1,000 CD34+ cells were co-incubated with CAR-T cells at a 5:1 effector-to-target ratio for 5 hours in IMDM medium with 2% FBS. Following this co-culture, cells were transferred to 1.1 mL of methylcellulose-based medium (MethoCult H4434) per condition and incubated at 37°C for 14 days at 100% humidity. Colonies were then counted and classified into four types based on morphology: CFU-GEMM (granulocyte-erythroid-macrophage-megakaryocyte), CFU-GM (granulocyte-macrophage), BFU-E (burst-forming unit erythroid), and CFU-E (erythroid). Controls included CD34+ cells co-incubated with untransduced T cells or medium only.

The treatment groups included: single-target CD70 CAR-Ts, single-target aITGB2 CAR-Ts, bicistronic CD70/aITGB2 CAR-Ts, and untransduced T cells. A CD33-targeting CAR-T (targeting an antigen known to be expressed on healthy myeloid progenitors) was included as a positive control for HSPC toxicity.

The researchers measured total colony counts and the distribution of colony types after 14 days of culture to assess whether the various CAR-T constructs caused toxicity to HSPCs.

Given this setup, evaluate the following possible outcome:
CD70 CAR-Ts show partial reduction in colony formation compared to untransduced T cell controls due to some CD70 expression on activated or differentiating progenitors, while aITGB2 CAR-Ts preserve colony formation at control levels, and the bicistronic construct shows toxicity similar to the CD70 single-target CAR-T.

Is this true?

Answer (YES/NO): NO